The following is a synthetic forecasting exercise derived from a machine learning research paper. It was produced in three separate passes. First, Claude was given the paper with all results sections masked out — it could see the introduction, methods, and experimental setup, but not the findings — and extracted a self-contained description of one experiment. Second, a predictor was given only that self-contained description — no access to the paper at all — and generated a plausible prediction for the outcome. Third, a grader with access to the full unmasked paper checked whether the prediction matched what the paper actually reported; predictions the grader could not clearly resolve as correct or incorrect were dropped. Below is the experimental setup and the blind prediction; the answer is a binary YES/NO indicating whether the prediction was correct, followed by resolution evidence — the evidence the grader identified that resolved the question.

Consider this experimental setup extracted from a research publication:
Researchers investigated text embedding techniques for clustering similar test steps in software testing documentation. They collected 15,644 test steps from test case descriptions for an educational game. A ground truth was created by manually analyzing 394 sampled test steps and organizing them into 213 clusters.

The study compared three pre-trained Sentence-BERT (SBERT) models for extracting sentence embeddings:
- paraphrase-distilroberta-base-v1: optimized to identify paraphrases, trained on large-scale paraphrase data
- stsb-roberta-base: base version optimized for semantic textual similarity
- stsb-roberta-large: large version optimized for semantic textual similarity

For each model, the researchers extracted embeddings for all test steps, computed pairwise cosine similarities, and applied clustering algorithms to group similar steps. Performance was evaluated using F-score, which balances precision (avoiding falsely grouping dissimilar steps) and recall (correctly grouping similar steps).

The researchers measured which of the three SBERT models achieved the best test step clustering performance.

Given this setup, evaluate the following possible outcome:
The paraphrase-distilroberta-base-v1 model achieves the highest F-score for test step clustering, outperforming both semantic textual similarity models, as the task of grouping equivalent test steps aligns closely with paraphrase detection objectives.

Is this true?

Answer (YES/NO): YES